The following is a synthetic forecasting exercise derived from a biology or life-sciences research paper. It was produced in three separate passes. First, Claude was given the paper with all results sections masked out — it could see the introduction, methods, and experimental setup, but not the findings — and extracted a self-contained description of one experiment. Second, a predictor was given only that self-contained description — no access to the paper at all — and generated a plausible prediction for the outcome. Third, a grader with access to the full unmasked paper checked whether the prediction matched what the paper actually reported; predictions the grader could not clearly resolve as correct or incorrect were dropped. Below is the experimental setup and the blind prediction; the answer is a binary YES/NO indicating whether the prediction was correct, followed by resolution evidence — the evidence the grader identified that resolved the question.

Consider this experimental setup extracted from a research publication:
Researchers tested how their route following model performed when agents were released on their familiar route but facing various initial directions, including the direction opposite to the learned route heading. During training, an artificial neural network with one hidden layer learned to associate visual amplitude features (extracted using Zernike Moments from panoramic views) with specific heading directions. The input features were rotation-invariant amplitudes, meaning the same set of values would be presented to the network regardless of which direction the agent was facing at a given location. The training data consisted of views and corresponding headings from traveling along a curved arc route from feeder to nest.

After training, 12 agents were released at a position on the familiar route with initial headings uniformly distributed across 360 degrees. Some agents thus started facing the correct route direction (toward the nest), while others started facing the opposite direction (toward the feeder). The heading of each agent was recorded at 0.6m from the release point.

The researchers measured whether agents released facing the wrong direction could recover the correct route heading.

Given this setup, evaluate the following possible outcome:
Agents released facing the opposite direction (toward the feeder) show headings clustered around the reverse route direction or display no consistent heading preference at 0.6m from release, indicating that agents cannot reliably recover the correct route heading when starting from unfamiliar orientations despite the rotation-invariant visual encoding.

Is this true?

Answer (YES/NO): NO